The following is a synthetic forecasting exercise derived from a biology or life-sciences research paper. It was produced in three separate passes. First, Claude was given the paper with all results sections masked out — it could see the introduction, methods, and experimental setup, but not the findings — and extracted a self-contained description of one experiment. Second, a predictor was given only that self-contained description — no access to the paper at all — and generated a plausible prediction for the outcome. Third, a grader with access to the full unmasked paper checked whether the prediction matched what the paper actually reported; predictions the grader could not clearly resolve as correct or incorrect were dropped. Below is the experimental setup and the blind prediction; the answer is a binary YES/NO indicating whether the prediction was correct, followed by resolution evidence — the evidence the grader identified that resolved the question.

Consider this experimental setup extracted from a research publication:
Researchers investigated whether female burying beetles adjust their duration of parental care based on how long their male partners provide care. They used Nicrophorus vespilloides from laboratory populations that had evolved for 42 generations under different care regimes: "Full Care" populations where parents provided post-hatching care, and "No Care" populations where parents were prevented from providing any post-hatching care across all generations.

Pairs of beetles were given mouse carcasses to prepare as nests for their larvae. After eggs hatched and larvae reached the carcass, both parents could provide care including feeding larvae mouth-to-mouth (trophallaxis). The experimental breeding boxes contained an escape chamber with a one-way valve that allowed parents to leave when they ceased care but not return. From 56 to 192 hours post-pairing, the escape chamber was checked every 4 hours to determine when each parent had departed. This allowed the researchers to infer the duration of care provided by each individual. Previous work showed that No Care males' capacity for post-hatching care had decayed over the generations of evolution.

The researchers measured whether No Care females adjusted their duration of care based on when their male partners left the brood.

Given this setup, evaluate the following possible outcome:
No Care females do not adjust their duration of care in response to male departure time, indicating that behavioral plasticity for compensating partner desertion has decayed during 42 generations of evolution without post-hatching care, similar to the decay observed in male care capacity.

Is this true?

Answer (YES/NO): NO